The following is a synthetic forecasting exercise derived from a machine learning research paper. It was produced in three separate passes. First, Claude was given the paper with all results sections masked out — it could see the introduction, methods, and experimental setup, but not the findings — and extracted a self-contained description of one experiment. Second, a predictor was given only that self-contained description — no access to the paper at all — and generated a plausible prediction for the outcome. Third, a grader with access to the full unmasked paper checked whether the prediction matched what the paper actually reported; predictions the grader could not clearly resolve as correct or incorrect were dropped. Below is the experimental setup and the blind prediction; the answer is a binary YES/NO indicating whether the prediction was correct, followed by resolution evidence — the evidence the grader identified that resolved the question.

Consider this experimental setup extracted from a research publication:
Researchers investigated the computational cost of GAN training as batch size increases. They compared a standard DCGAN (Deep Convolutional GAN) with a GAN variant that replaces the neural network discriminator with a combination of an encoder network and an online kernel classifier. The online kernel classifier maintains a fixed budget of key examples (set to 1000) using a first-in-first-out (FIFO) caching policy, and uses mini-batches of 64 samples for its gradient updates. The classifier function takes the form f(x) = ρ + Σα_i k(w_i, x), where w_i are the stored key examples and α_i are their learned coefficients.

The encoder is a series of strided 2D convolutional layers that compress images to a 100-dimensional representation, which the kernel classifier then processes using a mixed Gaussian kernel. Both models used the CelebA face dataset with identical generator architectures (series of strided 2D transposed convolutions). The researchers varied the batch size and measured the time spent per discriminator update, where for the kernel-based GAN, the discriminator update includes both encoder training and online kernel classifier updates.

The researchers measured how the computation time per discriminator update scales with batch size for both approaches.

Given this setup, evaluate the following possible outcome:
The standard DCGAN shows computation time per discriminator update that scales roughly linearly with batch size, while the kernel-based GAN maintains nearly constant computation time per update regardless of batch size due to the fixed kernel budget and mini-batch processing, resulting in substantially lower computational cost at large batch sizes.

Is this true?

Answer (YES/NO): NO